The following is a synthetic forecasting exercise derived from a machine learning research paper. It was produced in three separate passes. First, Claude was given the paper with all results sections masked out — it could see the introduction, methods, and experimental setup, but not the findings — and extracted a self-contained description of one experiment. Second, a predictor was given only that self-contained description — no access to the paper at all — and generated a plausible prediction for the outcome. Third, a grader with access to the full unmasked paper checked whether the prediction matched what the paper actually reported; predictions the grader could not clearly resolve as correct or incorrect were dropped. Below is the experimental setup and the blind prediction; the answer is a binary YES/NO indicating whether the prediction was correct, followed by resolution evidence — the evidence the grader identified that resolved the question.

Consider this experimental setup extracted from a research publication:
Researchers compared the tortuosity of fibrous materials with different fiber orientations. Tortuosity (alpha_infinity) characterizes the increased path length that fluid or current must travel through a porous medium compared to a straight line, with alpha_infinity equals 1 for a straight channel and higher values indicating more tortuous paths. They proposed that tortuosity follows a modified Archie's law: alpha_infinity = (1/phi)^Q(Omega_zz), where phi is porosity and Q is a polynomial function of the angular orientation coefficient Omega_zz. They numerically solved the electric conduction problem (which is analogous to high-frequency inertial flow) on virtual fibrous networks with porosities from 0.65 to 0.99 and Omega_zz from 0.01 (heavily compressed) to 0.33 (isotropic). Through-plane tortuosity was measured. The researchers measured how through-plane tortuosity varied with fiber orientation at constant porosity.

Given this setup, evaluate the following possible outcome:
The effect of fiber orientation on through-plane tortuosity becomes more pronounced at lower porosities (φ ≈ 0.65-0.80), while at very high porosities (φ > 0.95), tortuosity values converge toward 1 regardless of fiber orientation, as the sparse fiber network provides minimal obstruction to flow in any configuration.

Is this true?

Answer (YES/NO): YES